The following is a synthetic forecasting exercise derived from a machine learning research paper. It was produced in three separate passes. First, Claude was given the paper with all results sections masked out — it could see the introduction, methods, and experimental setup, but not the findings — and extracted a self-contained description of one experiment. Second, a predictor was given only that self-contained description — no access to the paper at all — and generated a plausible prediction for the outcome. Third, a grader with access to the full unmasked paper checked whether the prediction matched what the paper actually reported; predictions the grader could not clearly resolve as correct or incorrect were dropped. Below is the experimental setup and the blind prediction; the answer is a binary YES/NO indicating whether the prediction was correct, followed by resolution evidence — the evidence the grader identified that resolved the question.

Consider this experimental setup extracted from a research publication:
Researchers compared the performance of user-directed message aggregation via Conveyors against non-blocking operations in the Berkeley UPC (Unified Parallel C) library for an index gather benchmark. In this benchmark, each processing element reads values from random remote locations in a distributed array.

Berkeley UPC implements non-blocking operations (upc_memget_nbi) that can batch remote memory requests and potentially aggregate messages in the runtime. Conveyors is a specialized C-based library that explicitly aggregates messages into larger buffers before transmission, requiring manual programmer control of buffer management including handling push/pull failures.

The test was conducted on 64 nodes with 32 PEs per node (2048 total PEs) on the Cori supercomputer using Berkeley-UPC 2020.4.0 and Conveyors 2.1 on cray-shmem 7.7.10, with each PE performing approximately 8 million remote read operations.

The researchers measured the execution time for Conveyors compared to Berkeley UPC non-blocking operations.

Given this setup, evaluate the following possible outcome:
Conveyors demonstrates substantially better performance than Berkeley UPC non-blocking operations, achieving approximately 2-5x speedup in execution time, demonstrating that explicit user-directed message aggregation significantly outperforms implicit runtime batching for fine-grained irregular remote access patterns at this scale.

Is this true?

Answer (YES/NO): NO